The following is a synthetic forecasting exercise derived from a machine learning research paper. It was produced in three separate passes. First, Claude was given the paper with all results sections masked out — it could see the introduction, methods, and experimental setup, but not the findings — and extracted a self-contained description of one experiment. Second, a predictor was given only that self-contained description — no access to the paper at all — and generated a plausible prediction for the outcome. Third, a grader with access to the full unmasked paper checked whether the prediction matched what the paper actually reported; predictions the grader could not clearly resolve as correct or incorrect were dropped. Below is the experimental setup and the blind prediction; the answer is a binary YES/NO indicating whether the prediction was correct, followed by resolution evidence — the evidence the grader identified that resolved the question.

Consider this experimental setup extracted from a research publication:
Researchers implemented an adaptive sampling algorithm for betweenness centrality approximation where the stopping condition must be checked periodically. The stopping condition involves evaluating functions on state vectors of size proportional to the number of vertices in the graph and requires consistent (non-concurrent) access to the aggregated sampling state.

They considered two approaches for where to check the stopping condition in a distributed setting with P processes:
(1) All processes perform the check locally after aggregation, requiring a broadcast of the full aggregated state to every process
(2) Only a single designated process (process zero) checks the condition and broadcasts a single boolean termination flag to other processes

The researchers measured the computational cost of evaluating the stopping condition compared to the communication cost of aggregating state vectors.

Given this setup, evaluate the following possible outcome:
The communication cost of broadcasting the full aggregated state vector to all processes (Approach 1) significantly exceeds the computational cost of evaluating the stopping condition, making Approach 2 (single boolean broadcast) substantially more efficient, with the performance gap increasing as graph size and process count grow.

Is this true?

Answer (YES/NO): YES